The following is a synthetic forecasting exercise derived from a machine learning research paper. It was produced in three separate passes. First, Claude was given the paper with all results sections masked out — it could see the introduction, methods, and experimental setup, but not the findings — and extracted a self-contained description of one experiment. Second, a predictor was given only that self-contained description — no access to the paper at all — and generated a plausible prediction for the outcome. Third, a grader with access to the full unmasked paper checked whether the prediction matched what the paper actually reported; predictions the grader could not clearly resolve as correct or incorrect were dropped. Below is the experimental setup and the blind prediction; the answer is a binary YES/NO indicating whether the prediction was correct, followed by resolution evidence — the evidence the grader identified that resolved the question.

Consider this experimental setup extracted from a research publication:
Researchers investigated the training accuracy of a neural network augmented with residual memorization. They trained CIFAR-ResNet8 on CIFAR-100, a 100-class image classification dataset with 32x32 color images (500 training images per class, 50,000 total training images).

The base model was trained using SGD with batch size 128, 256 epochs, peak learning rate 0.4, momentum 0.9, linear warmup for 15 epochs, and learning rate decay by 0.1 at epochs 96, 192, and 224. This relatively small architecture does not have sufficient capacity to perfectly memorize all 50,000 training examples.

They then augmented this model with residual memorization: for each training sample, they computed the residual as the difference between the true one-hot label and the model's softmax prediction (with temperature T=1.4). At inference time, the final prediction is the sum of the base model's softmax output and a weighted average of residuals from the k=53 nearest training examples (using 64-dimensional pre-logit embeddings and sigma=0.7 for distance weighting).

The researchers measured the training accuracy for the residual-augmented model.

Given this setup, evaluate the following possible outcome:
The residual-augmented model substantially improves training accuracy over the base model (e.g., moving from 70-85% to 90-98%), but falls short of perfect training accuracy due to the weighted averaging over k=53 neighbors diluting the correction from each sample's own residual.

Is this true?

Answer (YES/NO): NO